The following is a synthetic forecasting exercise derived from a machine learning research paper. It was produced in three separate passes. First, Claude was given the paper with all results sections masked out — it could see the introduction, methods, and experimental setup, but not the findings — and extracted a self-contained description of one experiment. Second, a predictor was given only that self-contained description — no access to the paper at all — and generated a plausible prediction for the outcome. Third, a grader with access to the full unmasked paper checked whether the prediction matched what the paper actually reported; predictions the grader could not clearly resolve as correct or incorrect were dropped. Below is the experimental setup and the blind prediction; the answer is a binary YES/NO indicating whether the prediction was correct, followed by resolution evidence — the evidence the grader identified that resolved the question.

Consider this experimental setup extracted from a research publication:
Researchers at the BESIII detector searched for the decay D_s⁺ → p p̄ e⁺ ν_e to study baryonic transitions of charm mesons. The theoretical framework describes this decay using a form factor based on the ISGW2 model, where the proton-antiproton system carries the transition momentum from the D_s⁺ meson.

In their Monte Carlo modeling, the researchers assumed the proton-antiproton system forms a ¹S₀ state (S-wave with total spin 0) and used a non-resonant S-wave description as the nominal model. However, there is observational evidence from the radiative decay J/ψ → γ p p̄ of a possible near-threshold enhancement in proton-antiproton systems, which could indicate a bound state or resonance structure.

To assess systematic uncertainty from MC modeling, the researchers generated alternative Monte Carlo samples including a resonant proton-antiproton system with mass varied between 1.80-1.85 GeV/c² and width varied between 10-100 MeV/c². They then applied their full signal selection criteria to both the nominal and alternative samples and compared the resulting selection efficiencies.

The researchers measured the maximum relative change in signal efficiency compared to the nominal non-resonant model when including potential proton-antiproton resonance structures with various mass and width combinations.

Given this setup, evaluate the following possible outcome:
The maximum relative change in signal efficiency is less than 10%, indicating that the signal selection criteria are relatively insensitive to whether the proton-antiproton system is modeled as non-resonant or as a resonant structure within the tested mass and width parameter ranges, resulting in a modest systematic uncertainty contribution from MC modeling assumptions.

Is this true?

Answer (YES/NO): NO